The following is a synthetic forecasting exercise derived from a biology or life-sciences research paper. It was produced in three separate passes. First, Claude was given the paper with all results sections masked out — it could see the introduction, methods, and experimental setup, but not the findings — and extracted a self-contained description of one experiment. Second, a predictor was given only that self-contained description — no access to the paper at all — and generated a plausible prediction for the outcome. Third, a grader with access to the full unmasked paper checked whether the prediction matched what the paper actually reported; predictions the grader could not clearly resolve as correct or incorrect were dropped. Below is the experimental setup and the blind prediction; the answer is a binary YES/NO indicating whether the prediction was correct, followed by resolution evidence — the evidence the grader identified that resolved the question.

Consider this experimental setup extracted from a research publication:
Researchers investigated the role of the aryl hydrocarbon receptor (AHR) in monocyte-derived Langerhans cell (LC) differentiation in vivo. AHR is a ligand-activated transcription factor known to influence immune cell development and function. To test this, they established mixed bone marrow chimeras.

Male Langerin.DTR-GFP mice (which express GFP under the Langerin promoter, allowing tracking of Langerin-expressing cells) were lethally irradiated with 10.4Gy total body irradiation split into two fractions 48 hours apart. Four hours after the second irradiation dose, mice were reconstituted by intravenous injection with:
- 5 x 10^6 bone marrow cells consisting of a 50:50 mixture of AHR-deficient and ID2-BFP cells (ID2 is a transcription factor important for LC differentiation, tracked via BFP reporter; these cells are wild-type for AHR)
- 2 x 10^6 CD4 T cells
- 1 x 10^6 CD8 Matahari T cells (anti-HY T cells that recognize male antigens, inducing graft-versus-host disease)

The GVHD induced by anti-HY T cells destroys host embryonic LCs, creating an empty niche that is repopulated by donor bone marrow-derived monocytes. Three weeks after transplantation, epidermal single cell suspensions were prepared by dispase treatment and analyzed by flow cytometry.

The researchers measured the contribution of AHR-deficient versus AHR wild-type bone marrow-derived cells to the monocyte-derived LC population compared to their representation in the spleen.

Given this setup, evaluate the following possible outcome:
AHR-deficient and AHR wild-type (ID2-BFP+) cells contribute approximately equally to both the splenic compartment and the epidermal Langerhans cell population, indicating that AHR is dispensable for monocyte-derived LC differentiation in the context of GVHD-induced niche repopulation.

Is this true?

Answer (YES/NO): NO